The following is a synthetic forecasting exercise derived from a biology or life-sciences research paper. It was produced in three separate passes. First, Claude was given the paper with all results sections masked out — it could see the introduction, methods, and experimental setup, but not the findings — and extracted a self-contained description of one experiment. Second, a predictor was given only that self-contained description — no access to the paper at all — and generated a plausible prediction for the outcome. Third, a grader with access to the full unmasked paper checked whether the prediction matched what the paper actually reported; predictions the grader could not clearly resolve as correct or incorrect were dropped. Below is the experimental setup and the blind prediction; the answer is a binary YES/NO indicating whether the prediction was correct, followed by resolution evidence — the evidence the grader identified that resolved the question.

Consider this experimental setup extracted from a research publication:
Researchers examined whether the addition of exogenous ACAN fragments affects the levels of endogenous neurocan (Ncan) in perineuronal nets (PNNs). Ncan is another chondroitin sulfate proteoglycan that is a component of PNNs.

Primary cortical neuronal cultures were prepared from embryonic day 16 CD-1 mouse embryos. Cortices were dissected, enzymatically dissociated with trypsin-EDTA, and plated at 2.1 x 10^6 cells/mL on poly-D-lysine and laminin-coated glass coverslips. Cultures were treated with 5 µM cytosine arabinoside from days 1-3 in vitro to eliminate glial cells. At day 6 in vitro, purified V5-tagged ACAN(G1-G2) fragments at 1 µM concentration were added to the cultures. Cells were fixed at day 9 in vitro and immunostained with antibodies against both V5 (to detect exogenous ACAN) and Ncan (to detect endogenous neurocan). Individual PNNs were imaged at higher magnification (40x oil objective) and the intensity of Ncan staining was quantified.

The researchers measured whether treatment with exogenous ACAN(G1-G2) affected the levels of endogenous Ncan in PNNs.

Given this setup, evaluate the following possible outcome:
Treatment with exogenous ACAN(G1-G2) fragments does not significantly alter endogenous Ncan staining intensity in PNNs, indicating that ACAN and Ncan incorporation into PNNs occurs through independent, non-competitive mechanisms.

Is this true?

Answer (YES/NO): NO